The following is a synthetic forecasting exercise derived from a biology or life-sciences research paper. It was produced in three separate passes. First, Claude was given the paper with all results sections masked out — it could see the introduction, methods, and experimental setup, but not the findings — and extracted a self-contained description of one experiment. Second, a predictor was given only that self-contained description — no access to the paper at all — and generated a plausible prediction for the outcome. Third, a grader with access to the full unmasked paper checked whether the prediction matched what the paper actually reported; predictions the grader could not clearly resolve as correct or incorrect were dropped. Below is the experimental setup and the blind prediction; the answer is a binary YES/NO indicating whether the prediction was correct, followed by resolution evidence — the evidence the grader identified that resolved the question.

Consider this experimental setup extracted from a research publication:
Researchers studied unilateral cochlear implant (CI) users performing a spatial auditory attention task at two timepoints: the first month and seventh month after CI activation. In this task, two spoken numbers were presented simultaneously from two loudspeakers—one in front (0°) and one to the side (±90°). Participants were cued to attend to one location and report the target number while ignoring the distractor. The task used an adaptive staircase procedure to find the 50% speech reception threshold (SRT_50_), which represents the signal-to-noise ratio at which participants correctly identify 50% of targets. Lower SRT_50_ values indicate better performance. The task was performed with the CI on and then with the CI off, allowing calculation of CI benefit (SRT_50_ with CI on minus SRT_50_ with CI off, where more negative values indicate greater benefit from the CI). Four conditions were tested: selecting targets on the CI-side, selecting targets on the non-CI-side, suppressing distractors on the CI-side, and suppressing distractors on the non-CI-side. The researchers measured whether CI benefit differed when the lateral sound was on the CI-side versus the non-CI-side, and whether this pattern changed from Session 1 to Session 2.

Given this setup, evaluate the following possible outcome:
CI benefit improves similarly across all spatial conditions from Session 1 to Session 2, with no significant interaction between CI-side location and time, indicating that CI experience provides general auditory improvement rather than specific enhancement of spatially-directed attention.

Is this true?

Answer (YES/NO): NO